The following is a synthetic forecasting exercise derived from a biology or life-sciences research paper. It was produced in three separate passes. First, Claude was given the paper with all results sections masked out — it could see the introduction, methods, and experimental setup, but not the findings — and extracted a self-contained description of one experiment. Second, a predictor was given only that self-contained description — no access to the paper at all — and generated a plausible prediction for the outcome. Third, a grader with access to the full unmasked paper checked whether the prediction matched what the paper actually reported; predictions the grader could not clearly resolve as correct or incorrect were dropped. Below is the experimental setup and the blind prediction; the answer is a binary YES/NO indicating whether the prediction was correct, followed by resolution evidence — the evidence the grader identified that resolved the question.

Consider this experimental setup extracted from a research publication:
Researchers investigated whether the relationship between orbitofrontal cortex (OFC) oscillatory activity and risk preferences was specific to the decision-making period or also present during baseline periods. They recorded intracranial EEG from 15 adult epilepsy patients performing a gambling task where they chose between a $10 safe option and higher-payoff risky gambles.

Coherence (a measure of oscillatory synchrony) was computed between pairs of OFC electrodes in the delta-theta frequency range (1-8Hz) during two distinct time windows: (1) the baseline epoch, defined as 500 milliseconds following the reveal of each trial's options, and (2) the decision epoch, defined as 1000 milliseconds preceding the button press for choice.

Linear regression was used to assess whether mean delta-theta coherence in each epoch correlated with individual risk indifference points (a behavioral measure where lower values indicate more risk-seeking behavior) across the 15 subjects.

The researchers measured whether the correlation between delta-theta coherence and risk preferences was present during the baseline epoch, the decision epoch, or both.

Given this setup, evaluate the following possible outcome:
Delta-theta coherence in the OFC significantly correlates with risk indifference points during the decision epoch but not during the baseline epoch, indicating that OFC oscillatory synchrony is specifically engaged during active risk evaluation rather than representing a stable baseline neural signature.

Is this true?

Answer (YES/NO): NO